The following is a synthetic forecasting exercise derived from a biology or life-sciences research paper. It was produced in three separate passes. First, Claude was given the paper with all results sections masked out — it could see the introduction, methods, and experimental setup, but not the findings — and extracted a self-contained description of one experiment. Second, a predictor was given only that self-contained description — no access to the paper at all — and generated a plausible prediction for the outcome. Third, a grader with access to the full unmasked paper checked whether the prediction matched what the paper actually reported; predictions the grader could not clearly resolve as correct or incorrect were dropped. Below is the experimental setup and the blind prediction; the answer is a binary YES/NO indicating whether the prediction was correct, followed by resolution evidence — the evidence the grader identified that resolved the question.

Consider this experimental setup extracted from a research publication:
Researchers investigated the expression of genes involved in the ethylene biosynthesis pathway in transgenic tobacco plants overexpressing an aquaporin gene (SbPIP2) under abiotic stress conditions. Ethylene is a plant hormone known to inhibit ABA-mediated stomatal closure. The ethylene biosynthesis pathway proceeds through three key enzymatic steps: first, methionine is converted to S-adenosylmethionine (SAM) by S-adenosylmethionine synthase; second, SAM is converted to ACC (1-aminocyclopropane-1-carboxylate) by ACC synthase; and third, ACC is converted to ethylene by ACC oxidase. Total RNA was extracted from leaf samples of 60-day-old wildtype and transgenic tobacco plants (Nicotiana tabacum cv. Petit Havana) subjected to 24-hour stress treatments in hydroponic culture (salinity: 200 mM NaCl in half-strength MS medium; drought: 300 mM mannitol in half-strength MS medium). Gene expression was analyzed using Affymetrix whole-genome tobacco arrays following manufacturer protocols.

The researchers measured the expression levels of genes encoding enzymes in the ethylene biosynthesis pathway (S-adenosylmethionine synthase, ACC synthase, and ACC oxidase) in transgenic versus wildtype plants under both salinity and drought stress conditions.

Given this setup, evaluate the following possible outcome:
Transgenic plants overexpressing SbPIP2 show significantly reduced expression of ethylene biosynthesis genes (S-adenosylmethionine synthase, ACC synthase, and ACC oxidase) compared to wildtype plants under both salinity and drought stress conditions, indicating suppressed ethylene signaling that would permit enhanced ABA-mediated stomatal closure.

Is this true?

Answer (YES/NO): NO